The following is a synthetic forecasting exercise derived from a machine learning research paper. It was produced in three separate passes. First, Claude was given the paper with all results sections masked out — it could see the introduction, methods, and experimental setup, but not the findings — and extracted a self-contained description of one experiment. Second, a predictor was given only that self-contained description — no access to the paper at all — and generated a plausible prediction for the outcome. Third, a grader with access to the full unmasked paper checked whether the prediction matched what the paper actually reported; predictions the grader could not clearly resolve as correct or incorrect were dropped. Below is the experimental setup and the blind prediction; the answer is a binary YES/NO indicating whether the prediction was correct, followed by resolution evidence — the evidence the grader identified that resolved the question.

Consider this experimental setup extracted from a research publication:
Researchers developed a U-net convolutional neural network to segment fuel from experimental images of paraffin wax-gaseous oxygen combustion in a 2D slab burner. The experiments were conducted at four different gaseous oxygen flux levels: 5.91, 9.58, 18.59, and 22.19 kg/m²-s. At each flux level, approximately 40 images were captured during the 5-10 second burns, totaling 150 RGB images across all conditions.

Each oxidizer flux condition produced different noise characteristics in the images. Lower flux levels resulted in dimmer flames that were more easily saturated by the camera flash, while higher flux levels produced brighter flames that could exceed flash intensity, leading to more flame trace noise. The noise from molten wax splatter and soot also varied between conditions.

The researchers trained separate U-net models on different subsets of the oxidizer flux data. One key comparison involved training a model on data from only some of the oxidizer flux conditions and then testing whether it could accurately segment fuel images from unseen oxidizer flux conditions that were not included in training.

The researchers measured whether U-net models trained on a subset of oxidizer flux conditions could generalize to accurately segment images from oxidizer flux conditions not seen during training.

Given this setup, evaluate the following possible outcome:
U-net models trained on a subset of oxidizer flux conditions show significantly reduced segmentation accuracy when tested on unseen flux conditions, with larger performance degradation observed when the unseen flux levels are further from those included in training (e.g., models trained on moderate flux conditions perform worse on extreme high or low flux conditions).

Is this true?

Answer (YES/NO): NO